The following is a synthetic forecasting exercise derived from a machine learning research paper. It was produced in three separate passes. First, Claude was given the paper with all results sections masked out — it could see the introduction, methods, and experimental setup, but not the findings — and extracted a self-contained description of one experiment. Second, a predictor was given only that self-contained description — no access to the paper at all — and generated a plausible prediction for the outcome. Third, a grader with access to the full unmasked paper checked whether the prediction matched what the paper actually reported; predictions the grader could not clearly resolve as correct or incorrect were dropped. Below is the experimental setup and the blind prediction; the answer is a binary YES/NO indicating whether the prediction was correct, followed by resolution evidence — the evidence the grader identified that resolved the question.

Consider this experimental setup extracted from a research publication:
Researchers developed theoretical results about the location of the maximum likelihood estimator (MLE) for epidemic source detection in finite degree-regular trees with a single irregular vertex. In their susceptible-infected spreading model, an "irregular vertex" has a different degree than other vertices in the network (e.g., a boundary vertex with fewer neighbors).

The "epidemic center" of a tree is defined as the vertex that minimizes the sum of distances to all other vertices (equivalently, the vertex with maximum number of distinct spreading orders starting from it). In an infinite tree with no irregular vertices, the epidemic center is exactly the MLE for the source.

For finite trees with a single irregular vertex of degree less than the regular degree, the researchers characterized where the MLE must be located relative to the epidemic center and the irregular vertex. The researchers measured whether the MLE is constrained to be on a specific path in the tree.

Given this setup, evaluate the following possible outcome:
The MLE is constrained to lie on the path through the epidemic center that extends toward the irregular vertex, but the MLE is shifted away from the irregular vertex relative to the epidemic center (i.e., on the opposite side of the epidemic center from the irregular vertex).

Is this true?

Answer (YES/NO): NO